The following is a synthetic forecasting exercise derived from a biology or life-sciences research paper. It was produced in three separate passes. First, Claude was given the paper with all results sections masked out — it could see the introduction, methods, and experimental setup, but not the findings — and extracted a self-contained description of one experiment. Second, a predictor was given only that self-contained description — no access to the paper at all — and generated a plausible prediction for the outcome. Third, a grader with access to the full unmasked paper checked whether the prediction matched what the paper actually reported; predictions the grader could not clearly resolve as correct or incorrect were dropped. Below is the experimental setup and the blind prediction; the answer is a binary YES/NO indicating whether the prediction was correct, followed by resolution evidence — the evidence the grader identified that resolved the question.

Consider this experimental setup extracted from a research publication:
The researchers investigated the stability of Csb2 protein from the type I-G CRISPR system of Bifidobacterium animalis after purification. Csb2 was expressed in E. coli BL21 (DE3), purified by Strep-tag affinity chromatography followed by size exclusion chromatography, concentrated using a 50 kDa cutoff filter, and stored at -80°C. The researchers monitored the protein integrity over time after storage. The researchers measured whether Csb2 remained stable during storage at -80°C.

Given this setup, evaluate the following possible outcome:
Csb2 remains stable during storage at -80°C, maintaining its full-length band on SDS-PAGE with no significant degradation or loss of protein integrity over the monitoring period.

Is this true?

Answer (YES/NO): NO